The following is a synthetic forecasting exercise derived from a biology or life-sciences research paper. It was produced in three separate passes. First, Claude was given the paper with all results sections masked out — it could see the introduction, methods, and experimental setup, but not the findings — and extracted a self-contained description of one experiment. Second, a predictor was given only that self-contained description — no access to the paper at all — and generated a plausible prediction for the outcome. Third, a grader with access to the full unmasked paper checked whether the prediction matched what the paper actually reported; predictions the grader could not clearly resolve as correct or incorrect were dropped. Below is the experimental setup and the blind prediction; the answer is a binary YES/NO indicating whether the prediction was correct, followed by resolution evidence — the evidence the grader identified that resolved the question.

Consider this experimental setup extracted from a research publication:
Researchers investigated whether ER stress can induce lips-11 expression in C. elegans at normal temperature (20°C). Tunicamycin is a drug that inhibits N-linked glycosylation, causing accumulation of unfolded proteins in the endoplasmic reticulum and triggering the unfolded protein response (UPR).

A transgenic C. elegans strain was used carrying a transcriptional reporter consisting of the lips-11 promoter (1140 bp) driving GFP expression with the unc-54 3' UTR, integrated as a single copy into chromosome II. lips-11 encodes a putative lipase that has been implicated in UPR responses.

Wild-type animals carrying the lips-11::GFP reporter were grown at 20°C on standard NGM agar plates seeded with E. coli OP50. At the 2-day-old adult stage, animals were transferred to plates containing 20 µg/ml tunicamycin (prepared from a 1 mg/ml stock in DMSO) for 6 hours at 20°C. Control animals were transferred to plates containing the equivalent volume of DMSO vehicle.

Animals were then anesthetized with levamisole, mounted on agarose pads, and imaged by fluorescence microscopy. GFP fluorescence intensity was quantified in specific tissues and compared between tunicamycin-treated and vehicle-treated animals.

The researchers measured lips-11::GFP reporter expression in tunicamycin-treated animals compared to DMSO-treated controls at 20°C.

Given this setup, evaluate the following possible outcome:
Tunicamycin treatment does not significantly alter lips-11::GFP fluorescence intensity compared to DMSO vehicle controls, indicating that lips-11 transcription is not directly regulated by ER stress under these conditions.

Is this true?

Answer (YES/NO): NO